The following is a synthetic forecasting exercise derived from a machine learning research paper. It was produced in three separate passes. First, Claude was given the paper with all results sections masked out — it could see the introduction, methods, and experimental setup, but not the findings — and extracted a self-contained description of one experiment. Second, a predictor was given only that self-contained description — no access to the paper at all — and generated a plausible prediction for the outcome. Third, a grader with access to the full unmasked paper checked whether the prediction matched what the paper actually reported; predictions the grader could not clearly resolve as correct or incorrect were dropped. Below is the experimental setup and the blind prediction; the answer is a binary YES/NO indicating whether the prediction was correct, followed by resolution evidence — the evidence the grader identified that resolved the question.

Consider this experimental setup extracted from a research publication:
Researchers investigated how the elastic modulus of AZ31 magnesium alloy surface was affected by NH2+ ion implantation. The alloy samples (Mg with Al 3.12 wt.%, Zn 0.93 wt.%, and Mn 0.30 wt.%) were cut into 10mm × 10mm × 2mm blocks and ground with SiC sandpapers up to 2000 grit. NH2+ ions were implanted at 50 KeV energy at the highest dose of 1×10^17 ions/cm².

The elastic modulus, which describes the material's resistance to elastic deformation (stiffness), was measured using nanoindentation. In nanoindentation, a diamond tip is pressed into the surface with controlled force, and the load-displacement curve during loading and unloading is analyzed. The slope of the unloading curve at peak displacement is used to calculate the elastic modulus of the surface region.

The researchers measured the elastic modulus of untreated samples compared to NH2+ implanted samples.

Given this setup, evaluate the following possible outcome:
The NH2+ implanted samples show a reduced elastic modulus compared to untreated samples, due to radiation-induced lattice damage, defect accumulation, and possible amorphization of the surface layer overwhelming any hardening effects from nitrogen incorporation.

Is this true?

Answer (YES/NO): NO